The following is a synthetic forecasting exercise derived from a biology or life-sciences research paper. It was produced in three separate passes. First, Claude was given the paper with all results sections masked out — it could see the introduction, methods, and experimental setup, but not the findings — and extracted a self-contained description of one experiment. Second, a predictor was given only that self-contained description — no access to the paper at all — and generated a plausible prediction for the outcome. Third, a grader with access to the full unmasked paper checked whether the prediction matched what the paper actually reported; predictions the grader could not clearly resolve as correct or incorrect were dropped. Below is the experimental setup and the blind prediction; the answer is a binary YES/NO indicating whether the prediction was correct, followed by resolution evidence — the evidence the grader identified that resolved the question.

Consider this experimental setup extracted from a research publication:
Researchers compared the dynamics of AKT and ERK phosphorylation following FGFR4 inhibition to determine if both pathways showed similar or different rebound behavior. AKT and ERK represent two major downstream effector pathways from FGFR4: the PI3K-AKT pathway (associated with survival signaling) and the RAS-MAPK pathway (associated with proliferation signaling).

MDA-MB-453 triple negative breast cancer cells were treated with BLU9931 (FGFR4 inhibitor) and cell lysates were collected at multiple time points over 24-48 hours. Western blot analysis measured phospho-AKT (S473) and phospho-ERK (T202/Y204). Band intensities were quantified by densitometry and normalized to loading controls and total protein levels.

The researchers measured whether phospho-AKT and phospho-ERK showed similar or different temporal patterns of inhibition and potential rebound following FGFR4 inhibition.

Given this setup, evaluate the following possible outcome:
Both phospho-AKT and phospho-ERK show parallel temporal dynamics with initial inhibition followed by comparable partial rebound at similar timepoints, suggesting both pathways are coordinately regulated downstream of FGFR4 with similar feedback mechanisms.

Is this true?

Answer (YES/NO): NO